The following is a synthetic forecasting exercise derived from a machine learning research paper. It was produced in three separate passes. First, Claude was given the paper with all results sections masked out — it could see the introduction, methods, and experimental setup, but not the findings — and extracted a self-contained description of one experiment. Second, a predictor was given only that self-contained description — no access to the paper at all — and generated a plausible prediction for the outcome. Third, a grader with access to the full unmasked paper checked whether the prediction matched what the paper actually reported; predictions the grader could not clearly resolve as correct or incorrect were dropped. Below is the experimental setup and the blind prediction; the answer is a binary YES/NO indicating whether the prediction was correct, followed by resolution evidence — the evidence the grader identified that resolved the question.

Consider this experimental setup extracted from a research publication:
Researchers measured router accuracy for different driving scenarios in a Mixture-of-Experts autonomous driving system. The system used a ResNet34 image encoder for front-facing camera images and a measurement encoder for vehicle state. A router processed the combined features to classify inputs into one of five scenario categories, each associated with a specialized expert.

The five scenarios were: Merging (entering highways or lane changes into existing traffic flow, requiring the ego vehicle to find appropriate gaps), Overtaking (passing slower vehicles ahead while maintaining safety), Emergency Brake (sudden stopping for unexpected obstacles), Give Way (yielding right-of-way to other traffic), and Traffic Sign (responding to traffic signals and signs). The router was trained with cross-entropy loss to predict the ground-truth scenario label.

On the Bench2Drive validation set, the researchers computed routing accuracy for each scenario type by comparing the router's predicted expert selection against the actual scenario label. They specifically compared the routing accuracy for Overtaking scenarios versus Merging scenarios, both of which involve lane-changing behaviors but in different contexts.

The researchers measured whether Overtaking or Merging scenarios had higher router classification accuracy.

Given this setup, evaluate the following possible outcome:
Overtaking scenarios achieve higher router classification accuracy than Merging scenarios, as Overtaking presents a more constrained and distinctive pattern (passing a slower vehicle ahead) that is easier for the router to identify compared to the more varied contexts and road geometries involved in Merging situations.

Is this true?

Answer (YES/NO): YES